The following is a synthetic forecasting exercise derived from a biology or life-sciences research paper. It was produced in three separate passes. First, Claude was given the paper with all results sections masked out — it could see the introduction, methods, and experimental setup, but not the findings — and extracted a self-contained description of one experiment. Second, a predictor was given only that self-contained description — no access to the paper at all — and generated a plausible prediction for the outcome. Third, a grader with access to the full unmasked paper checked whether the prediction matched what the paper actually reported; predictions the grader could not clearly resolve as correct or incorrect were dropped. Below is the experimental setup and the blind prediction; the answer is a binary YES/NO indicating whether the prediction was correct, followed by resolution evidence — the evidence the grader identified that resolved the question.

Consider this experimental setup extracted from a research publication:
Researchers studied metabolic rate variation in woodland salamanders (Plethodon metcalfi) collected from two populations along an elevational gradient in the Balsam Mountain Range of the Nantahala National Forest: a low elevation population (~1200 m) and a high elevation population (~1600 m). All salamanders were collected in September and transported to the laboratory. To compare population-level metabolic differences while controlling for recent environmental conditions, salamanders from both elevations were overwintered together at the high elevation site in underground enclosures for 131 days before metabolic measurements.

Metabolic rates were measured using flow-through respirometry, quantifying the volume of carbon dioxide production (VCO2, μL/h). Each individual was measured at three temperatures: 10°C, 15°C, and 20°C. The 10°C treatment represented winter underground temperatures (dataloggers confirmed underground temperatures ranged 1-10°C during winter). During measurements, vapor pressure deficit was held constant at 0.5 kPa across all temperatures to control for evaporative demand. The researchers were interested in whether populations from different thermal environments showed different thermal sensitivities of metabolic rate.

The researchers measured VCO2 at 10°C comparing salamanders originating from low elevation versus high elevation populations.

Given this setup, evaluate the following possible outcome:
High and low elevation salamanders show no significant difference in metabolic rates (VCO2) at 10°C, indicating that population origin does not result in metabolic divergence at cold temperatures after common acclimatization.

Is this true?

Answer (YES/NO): NO